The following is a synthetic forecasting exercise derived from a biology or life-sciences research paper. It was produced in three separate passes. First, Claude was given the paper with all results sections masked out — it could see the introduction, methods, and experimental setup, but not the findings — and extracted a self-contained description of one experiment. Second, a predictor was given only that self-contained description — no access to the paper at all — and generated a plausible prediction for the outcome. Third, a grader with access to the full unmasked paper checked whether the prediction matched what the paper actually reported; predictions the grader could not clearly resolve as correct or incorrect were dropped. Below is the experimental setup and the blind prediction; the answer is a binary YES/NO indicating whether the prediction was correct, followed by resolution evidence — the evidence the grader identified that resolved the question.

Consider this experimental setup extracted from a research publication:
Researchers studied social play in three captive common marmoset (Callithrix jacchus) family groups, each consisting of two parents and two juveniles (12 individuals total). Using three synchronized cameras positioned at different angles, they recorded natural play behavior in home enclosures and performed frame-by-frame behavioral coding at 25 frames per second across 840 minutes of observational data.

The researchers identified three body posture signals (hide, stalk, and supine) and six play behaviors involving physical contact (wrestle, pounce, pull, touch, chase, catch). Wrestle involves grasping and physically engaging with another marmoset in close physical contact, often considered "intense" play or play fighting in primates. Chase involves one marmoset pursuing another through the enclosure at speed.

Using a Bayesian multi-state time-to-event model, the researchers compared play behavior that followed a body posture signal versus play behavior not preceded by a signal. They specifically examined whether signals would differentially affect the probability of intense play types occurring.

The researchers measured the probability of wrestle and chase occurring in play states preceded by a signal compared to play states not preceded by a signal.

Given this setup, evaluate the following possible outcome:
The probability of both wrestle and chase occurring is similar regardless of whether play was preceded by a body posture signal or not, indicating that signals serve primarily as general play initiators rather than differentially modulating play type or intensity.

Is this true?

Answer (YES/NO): NO